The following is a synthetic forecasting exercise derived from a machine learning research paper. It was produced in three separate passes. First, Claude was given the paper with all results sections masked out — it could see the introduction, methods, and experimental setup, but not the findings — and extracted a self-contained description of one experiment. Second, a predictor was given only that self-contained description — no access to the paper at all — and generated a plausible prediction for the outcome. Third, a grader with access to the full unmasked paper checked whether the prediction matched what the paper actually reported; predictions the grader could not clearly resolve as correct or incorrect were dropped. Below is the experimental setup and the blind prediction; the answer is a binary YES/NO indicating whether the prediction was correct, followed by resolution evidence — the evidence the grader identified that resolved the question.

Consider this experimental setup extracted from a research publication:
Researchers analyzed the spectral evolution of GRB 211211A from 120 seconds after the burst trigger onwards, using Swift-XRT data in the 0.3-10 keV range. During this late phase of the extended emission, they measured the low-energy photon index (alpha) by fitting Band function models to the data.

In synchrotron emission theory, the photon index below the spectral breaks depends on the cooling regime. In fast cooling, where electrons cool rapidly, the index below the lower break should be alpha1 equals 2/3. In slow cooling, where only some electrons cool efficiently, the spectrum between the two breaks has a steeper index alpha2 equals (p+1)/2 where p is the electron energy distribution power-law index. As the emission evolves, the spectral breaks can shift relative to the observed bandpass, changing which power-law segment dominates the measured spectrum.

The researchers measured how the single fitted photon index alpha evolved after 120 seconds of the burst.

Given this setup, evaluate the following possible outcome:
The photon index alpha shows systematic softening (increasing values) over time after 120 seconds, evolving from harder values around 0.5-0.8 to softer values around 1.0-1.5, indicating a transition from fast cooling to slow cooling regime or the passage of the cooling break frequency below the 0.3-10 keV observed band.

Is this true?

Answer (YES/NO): YES